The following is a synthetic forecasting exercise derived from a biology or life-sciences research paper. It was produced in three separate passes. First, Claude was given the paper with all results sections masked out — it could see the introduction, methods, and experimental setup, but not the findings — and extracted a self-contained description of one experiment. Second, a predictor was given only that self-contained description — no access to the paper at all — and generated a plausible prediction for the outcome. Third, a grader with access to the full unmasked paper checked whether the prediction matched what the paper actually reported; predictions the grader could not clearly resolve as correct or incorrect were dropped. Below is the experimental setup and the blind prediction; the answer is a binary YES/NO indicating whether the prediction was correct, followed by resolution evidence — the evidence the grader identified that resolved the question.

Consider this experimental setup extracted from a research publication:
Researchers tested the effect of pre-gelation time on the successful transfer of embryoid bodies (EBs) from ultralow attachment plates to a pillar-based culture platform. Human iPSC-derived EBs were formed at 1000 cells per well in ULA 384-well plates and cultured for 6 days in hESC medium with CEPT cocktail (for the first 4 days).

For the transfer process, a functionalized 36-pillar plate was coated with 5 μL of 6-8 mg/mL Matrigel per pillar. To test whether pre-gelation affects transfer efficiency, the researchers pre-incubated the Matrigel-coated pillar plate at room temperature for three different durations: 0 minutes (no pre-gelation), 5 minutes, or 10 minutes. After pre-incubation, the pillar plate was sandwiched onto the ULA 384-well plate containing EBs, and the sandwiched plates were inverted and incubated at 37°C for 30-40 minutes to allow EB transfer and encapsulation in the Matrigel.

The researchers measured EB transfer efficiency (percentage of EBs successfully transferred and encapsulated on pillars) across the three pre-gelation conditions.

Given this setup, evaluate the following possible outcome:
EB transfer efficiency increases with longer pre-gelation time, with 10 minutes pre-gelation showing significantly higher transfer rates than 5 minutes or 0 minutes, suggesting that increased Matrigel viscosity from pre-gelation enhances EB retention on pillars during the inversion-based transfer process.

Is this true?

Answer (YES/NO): NO